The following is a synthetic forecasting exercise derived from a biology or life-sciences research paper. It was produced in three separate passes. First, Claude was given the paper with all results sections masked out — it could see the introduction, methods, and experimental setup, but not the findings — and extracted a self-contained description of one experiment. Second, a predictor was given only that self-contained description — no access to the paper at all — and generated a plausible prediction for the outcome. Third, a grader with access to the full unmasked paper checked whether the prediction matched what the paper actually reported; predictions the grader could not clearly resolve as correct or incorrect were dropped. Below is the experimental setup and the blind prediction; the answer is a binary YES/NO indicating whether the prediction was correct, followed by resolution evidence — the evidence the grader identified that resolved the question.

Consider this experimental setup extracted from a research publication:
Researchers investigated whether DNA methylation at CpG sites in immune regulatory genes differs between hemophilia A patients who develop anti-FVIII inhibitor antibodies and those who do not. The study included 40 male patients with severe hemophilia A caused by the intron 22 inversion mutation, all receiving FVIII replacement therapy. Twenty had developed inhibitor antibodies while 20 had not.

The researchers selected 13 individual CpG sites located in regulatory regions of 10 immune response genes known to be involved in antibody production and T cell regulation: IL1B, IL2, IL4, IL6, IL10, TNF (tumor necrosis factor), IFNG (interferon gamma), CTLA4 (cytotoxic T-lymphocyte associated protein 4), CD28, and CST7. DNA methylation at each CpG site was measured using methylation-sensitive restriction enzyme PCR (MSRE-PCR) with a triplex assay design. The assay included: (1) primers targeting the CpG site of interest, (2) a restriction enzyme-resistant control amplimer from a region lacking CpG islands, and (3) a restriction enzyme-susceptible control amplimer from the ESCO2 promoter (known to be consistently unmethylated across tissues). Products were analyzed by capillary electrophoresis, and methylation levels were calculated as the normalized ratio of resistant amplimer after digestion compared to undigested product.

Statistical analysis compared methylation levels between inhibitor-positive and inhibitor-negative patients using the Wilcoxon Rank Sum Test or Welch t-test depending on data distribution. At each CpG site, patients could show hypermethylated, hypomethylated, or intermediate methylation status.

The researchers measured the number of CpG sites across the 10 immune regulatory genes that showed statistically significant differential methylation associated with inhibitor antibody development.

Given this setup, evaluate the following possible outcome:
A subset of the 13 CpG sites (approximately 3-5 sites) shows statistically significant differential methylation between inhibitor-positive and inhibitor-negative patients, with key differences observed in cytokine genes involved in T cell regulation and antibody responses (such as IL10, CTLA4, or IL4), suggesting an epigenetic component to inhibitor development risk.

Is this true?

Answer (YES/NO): NO